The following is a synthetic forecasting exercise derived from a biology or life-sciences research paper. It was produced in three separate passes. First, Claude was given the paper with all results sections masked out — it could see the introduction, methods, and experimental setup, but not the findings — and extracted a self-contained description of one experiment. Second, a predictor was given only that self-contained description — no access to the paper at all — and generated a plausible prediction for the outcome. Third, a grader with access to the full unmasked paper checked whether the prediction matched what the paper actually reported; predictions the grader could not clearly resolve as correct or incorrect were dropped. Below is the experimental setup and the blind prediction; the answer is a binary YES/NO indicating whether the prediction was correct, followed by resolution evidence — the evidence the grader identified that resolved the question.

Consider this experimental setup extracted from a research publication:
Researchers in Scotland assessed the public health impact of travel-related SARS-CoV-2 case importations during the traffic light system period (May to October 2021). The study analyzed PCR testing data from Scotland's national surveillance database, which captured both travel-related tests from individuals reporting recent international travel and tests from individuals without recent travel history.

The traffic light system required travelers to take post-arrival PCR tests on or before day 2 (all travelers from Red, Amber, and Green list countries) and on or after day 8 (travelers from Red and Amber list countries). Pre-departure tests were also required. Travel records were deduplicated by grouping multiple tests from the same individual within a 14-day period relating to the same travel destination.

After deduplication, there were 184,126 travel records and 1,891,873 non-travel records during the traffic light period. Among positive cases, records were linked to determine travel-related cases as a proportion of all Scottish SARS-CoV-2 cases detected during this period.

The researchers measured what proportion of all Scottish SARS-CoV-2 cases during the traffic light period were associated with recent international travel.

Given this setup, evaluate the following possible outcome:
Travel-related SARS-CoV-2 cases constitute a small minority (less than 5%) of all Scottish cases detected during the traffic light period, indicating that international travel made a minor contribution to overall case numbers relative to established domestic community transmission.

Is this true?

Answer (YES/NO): YES